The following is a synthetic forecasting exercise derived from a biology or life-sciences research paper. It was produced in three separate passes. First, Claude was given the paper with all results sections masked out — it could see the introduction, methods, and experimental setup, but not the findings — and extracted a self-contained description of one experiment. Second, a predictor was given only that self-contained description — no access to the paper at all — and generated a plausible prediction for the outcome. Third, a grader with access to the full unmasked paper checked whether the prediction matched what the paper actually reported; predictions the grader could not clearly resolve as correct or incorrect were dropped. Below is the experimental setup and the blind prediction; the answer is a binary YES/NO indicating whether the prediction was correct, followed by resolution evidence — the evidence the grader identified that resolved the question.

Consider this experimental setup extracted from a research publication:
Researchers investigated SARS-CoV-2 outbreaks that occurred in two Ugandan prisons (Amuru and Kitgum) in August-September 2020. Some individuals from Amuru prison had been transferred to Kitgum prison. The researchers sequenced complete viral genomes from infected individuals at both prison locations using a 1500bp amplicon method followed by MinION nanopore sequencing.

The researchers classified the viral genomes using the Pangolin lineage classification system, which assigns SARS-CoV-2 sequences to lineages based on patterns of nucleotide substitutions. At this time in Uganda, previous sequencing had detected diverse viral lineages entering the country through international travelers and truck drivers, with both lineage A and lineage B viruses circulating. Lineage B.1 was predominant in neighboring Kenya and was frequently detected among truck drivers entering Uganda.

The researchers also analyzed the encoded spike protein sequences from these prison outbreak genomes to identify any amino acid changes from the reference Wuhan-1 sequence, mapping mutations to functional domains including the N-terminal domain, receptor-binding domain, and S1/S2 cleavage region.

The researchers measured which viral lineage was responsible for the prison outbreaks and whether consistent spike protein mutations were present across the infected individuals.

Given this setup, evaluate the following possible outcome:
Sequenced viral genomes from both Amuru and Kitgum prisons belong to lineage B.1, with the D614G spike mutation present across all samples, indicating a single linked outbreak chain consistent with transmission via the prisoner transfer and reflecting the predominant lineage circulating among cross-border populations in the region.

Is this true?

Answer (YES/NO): NO